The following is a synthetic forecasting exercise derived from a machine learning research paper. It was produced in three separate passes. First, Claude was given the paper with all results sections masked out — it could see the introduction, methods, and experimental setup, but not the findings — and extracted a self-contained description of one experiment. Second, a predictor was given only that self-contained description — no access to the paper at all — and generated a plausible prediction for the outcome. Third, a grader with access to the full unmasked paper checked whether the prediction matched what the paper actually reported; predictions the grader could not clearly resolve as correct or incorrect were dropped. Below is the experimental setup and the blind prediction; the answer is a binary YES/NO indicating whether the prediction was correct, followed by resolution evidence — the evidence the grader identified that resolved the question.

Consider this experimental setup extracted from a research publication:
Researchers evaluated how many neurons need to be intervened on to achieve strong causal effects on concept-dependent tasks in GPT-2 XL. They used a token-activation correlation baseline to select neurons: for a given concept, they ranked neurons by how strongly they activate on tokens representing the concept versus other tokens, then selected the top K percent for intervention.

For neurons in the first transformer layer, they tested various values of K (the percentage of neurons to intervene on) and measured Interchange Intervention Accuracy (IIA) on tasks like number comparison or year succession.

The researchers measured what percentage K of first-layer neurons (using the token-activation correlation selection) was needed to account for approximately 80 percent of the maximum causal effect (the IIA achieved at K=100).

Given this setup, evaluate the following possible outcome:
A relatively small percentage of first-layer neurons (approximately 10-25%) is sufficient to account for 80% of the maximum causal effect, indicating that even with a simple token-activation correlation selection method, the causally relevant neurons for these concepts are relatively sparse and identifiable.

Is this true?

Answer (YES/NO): YES